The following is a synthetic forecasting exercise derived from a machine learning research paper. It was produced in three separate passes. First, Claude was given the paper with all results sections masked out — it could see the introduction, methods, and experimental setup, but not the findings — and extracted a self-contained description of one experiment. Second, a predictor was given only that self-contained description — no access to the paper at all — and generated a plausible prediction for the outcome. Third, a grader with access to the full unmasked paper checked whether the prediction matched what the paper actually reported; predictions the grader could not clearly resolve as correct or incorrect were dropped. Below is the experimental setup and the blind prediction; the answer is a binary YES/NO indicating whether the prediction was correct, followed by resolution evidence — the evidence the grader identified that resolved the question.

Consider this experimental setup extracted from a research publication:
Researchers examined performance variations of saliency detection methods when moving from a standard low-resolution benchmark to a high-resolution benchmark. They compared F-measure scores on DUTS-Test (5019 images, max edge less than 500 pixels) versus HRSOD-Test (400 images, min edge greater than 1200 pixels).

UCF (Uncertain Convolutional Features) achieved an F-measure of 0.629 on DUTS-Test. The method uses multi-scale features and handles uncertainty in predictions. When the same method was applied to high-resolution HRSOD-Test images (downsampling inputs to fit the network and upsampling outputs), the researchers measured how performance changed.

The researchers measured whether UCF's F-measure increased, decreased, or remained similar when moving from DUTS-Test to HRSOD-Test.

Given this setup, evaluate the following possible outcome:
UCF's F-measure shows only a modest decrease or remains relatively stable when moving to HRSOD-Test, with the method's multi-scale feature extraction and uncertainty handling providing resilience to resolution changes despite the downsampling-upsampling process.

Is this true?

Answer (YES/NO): NO